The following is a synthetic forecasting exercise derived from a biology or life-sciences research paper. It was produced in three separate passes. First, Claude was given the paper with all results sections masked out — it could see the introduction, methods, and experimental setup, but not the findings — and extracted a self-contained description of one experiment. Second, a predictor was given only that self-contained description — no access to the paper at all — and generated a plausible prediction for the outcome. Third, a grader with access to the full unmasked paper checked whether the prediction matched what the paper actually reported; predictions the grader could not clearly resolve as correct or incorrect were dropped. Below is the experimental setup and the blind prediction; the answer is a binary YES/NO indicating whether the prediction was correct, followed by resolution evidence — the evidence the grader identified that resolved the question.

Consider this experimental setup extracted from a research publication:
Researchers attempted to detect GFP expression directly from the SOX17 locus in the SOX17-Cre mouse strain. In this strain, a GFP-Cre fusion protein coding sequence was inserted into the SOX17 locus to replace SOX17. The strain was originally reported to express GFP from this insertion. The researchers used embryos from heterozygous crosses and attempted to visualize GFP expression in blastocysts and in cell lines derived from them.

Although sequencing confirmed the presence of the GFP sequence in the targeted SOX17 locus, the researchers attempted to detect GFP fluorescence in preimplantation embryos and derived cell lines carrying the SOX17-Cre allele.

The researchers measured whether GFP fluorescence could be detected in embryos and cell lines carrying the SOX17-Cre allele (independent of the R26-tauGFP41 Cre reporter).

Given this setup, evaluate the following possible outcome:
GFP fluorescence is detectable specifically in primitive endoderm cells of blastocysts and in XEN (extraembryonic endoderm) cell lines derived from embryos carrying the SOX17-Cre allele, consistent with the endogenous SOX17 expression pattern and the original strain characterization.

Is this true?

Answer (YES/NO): NO